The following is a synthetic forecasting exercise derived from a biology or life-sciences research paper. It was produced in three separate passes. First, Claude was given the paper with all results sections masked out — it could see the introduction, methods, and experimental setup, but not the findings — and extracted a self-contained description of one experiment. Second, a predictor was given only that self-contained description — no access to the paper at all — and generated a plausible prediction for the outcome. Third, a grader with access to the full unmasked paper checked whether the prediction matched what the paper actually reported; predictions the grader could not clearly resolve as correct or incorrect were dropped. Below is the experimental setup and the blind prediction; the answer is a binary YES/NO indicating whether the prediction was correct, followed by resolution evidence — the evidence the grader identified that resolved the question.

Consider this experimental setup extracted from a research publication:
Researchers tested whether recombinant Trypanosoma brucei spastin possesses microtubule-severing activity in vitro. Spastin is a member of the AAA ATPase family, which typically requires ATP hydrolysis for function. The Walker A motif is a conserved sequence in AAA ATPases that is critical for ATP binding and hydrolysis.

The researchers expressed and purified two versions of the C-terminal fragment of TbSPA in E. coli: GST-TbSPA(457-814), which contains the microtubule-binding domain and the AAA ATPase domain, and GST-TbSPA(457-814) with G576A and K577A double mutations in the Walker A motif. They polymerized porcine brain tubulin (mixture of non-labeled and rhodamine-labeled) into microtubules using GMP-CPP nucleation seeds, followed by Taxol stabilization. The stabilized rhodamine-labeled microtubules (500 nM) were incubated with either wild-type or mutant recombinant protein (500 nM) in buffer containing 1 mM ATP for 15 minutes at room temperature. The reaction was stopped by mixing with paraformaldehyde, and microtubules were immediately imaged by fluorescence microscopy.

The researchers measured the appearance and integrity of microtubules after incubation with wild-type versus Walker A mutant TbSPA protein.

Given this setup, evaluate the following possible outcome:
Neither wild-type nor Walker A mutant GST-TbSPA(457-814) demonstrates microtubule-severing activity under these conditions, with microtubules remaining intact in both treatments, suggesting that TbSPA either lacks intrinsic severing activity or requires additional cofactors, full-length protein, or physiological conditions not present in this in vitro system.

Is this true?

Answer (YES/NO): NO